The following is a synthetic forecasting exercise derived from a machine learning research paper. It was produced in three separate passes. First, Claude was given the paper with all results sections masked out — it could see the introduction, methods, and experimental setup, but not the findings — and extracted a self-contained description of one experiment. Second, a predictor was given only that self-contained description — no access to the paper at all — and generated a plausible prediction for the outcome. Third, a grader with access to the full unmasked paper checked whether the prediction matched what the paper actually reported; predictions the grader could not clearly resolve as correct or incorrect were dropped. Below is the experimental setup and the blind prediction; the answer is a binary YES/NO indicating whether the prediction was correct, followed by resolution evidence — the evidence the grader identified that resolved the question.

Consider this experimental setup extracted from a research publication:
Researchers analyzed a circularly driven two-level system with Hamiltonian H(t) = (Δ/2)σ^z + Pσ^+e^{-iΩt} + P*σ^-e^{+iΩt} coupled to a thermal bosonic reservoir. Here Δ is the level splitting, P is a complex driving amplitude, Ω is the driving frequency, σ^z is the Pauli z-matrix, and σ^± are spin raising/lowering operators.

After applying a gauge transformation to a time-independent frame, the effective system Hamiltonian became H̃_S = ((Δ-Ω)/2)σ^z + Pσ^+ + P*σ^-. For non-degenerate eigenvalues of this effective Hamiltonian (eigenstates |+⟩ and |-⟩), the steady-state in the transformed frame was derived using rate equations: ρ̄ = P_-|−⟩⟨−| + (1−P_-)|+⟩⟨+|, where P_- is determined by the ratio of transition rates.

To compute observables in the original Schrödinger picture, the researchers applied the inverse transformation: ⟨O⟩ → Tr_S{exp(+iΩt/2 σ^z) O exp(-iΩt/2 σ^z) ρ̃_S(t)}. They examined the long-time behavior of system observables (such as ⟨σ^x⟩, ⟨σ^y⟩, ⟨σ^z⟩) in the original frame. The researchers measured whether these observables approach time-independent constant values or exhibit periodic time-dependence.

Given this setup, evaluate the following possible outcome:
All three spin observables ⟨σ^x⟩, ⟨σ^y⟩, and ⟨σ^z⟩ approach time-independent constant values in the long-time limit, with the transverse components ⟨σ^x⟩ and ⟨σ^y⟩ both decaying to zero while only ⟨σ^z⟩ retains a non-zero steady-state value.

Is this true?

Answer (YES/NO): NO